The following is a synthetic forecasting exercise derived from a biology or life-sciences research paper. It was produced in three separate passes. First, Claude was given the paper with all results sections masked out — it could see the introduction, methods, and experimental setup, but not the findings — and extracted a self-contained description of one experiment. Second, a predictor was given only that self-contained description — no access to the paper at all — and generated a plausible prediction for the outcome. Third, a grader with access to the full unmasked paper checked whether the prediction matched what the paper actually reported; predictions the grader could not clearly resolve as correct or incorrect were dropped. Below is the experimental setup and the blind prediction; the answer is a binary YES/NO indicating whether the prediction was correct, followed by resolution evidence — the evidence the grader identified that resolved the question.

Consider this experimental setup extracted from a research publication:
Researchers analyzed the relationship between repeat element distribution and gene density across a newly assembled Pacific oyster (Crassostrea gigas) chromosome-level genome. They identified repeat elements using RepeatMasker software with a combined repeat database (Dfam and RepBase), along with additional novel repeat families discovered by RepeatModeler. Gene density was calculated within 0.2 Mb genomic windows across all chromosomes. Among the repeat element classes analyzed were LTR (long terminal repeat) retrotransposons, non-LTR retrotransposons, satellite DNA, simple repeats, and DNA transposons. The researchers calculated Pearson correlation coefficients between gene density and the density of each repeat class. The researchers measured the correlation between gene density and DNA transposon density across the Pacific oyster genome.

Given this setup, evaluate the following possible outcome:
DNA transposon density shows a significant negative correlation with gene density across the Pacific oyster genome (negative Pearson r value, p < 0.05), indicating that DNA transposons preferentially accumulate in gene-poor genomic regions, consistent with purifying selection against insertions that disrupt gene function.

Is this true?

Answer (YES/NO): YES